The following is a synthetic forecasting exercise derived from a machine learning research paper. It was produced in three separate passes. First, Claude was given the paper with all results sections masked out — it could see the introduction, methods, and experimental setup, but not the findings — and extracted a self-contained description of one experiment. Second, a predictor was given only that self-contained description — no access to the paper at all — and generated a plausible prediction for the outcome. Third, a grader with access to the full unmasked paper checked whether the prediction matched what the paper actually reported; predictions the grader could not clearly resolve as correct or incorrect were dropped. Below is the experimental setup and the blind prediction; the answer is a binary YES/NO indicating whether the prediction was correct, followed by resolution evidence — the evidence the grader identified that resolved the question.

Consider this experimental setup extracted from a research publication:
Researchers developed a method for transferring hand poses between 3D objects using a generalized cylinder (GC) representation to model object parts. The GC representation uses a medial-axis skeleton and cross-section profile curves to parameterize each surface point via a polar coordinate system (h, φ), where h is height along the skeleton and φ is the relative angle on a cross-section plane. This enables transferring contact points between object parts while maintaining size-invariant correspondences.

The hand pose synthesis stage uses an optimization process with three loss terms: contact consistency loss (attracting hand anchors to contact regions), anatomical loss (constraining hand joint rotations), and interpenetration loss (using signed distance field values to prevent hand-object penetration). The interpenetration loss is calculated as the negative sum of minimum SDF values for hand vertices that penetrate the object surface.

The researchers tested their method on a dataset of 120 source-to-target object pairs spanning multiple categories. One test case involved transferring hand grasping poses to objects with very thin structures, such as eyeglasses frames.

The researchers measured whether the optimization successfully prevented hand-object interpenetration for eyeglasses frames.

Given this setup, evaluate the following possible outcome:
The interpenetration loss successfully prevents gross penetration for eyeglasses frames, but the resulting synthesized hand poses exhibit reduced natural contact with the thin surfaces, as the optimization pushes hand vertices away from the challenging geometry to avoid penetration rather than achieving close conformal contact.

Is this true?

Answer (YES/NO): NO